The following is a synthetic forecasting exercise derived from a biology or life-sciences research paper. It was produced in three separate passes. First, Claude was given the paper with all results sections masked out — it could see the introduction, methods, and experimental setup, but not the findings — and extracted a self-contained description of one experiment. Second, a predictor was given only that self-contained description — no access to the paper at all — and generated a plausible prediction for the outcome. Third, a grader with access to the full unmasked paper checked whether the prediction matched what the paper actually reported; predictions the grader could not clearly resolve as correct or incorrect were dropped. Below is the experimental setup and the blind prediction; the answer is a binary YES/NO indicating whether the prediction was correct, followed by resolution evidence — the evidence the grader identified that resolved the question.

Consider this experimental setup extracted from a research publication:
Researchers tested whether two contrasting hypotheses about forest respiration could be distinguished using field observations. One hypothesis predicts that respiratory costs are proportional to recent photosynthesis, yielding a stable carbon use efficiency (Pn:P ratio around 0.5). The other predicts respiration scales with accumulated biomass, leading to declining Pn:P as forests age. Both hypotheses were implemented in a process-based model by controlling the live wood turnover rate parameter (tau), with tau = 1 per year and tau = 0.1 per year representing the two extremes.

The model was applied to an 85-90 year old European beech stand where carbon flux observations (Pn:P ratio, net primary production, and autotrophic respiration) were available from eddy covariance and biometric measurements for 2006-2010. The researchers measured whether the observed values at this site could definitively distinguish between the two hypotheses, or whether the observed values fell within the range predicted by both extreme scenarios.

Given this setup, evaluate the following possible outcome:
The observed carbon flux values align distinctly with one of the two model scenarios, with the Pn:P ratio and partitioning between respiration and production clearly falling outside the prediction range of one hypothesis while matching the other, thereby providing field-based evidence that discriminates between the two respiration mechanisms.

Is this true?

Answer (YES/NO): NO